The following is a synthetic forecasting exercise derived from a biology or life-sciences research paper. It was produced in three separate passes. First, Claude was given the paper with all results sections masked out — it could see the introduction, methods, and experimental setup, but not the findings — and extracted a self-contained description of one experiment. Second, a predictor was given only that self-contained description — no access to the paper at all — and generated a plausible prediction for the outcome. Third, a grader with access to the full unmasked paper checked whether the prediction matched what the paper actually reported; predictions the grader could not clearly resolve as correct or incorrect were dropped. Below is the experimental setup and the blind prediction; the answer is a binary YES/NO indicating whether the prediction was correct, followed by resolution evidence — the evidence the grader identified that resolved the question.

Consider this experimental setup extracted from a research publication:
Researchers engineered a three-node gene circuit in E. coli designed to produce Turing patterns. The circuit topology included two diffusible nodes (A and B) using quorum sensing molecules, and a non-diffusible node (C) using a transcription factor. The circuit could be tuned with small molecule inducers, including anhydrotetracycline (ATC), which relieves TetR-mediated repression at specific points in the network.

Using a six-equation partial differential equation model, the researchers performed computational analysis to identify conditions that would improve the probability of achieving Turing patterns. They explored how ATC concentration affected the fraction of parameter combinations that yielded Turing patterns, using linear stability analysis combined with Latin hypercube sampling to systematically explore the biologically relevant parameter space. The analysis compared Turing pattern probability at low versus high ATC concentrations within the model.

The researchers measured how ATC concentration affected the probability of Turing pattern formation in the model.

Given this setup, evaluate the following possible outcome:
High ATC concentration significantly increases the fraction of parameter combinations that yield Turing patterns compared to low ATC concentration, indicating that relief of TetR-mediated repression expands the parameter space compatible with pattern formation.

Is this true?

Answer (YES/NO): YES